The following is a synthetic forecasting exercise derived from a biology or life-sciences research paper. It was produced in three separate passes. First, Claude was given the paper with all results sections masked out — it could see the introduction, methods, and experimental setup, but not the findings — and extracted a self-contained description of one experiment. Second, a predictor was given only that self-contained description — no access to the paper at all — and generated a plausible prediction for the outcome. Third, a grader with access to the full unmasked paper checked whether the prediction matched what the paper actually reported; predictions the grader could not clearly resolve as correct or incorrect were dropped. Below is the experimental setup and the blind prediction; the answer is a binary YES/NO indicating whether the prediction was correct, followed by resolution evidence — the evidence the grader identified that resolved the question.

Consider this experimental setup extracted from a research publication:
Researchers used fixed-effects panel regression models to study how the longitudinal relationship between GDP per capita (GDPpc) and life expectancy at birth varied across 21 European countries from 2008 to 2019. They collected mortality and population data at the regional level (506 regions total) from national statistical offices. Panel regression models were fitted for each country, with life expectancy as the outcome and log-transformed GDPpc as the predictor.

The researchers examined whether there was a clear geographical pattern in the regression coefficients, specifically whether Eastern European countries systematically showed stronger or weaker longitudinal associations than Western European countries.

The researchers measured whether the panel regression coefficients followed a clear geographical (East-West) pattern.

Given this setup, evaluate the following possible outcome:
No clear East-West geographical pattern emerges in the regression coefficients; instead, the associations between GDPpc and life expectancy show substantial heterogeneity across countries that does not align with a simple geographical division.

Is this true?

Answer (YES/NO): YES